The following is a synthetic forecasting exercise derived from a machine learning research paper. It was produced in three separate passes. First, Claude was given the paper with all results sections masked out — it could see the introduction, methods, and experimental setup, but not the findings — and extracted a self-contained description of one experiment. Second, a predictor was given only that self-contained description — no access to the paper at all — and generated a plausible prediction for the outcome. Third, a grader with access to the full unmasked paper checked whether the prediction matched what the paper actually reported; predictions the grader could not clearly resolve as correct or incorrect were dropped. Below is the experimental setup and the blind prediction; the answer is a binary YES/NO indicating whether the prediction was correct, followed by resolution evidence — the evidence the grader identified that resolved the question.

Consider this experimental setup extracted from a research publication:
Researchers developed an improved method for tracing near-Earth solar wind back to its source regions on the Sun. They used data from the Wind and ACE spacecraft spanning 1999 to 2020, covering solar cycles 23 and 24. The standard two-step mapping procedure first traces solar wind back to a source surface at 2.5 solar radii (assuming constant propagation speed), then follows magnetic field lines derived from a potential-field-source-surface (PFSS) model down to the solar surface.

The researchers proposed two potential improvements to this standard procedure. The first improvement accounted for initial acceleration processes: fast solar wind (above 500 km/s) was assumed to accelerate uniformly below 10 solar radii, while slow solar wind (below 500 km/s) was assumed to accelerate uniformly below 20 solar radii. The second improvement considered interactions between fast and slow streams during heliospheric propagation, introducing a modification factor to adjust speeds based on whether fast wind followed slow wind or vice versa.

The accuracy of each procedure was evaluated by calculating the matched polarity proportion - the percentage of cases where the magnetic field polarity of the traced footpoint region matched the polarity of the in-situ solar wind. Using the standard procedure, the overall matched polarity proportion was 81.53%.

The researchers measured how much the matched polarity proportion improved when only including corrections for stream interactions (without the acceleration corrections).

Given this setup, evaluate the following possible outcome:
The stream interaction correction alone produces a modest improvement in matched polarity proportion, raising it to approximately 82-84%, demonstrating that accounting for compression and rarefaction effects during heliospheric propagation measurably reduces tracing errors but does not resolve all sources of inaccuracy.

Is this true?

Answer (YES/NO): NO